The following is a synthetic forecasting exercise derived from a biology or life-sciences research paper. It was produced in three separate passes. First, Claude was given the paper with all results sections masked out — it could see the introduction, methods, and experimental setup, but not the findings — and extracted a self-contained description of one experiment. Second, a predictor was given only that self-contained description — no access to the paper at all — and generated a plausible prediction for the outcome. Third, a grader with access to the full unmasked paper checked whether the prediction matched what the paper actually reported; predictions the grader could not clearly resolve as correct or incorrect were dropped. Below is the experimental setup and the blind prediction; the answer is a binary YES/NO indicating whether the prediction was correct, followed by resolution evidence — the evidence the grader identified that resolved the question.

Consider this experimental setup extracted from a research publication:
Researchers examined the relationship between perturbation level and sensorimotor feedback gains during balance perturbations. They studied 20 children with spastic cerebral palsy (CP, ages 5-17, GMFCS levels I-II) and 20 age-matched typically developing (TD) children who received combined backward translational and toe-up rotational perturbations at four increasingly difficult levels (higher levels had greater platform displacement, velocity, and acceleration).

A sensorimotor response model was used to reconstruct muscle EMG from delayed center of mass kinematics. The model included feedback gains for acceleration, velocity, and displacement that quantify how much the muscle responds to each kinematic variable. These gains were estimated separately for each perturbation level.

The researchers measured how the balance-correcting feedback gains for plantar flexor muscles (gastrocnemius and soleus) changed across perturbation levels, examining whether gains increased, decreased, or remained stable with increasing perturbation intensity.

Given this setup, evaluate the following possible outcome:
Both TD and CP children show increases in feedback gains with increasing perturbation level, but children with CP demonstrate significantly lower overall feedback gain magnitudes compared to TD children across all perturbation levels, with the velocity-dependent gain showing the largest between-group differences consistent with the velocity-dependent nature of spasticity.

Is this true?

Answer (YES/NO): NO